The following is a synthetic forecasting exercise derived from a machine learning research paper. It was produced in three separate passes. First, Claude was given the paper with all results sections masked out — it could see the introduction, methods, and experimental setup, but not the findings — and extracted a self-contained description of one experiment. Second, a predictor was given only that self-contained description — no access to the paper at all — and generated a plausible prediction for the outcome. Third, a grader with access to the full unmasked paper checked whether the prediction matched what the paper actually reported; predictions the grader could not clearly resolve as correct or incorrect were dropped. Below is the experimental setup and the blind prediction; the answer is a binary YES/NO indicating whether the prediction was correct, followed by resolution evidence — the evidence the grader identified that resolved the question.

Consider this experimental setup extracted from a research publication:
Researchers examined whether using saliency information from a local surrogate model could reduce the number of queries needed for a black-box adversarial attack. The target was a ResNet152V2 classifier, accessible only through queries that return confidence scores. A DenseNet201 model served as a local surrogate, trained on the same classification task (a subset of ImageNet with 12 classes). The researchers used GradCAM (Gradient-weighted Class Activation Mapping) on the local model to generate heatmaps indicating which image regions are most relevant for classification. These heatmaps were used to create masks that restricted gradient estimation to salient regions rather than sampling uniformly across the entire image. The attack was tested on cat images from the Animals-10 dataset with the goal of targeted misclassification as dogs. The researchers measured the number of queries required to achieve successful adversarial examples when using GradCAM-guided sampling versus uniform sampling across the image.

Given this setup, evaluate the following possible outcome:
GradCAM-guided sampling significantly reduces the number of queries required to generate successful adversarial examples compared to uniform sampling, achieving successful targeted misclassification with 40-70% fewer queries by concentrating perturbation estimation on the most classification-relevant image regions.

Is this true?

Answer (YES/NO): NO